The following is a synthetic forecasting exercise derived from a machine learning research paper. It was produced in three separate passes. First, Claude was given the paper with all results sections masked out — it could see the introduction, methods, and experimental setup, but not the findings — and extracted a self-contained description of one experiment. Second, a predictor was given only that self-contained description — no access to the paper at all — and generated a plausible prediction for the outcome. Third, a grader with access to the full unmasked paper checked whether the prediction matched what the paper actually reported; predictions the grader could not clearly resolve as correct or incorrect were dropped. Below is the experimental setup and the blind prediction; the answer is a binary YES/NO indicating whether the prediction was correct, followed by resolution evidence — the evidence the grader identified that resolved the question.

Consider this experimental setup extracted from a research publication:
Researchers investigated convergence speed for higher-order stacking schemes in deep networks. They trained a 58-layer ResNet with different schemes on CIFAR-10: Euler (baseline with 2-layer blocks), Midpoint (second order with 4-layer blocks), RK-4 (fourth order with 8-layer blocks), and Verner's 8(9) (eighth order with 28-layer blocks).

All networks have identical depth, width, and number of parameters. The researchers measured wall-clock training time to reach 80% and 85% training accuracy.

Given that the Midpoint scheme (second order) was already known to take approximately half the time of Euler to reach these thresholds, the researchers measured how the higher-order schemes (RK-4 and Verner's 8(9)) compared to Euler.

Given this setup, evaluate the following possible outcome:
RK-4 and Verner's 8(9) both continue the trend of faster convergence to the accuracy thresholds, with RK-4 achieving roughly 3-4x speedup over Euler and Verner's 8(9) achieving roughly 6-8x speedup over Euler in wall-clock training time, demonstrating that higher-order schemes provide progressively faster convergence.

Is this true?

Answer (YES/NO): NO